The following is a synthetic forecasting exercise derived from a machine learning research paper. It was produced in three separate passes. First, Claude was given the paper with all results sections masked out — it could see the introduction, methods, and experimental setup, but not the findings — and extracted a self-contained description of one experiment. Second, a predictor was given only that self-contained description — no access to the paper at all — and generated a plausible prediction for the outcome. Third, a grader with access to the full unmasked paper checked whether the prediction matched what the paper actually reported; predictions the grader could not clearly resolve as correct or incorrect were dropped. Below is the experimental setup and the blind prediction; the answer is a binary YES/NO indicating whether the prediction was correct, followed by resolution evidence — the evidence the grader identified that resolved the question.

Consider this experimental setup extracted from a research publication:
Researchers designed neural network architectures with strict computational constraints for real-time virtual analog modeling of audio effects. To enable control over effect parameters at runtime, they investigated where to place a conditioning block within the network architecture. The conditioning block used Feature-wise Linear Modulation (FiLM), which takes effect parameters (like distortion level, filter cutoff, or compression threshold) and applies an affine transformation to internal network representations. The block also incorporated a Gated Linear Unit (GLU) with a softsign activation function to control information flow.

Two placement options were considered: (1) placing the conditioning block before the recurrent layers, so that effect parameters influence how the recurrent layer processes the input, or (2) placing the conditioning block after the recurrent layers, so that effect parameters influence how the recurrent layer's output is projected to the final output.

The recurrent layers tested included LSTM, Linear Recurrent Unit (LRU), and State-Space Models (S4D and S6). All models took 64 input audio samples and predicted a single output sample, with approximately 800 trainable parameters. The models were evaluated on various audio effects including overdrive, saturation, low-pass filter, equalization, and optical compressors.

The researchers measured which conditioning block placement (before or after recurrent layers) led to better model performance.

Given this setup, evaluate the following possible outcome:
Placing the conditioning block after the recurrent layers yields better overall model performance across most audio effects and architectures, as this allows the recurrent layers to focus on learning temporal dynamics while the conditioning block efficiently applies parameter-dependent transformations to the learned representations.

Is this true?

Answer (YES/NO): YES